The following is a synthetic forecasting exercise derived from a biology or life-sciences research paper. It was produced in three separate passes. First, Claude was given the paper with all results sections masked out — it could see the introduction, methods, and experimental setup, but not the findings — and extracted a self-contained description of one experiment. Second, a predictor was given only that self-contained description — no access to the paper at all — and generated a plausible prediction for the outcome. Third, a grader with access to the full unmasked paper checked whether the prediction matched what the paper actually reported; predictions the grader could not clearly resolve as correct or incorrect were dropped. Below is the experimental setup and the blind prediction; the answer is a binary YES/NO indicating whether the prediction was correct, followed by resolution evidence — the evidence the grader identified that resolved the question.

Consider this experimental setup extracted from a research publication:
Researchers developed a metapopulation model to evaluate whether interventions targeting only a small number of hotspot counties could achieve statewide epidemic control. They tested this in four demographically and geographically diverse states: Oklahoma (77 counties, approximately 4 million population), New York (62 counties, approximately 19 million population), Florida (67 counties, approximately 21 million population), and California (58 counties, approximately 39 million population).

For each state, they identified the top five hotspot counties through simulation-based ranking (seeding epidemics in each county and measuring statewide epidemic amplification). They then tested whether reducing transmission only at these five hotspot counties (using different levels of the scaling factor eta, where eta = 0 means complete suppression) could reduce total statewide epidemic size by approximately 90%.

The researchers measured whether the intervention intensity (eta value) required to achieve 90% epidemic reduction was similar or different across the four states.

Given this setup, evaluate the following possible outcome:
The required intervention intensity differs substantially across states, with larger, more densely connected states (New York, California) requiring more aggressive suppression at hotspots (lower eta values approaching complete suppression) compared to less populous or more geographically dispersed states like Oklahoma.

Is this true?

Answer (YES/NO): NO